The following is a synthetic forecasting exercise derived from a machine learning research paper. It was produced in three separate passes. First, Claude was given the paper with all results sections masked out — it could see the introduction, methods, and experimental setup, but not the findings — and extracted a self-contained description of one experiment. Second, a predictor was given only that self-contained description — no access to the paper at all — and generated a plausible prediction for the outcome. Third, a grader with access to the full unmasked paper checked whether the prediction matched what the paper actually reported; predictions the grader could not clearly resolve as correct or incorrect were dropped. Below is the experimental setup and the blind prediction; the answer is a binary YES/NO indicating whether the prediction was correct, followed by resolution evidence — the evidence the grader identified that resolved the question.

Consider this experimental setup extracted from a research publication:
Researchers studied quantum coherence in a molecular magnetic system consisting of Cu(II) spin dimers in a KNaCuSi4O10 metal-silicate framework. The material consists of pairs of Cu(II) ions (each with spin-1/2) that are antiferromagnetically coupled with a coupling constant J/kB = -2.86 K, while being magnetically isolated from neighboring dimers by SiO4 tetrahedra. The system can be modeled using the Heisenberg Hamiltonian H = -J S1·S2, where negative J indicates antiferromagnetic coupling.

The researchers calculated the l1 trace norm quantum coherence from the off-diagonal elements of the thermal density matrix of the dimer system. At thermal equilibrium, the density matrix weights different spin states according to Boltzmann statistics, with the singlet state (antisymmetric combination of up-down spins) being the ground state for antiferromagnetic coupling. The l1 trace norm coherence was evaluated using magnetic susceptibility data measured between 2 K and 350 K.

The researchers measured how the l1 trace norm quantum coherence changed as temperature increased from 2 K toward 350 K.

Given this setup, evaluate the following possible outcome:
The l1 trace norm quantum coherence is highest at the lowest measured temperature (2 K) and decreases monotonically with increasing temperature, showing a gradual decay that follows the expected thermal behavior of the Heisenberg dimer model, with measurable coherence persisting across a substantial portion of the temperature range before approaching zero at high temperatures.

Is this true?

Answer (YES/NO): NO